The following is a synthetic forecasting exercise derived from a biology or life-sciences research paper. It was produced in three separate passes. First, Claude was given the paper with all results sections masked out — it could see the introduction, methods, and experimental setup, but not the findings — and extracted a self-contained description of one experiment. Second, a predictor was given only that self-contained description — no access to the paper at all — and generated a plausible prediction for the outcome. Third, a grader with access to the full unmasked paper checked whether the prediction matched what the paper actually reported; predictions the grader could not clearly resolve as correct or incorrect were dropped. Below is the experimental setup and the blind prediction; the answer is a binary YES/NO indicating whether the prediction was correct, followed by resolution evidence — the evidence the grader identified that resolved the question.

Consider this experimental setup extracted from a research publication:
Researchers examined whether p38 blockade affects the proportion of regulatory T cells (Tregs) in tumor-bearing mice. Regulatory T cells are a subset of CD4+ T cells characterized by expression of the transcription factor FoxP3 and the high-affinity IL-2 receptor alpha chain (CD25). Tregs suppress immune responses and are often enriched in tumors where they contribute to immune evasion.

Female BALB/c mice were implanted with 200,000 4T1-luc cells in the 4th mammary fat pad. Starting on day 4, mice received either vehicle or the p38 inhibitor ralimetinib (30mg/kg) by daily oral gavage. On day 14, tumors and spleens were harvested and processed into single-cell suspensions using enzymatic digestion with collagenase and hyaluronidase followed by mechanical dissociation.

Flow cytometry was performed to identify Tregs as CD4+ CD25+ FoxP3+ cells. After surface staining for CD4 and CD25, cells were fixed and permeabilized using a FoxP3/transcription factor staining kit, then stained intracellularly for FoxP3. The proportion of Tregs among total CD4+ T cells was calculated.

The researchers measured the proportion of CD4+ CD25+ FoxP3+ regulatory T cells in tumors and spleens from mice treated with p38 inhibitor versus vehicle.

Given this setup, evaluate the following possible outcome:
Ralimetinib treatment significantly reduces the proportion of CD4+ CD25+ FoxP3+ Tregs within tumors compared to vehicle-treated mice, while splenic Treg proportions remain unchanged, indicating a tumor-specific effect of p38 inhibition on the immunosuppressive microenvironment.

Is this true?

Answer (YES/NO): NO